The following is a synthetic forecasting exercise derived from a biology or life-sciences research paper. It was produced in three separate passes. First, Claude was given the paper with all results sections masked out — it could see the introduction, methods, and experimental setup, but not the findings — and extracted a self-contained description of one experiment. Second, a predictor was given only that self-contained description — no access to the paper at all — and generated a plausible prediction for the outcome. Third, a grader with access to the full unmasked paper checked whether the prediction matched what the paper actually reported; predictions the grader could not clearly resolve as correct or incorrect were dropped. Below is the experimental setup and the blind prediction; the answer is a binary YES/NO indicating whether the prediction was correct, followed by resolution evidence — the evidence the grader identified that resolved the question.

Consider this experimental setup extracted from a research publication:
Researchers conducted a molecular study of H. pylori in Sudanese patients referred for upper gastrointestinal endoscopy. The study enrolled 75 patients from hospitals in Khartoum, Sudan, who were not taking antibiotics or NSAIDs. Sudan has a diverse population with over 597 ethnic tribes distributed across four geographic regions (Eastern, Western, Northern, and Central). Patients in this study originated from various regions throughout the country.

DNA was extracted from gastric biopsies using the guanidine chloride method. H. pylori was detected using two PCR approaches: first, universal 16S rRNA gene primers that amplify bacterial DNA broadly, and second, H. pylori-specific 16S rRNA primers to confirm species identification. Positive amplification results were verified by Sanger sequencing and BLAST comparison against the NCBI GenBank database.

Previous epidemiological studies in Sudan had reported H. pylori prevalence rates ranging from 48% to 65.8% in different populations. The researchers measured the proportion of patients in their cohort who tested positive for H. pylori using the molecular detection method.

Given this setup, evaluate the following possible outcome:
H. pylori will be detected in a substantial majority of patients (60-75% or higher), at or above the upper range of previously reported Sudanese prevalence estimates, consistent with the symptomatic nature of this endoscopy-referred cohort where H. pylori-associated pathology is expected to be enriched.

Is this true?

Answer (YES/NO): NO